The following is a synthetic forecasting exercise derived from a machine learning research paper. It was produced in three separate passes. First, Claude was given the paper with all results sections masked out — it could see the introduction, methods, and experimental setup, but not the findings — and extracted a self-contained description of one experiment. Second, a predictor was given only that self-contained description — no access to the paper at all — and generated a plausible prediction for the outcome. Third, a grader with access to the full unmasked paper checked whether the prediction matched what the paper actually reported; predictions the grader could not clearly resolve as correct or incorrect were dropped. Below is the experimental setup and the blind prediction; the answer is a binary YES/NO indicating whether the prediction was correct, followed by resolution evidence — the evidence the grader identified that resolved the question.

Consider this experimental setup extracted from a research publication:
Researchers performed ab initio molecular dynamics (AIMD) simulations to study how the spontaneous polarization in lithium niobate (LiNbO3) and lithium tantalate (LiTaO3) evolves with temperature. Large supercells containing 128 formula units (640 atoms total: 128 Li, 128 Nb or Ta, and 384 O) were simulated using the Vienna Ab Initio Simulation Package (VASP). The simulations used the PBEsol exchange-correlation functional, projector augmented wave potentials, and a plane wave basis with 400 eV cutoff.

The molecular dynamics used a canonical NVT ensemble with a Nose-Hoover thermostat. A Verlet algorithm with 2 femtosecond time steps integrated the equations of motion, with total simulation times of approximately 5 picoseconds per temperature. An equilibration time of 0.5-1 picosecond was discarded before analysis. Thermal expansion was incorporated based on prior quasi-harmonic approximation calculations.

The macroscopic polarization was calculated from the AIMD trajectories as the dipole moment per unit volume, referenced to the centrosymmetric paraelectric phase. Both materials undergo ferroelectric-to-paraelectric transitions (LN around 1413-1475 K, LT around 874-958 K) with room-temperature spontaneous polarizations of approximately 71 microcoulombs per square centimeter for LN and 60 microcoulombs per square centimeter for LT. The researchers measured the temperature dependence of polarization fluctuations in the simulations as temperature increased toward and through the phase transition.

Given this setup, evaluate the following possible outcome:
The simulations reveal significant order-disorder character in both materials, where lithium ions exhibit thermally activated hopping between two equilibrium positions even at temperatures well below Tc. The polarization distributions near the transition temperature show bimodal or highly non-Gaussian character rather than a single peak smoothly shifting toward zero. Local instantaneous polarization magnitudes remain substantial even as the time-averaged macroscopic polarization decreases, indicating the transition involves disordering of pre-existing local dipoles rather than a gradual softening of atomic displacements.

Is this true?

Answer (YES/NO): YES